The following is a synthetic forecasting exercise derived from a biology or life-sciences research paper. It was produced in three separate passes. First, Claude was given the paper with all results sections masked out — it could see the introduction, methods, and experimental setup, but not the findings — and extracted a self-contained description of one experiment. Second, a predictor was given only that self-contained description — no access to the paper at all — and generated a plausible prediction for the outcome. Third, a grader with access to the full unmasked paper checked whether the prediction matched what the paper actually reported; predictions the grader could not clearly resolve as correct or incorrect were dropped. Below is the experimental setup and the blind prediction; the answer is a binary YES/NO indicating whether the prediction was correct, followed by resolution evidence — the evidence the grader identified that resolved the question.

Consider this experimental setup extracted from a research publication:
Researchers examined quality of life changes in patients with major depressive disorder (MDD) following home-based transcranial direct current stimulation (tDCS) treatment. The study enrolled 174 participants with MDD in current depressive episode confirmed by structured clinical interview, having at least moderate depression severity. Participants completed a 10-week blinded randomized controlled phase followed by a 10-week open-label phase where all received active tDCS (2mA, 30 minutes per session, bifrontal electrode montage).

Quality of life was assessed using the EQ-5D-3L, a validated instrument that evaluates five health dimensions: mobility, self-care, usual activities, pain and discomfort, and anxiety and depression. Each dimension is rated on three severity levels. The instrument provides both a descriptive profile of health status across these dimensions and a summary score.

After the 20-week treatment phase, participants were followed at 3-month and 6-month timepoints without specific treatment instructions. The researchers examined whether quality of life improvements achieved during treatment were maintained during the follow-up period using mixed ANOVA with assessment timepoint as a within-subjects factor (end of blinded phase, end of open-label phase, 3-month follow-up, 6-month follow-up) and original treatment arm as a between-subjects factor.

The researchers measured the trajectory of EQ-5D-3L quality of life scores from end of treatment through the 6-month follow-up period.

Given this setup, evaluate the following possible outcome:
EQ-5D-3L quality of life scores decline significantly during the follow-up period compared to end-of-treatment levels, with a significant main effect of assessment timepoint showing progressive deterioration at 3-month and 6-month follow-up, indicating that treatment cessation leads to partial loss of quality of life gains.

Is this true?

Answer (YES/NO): NO